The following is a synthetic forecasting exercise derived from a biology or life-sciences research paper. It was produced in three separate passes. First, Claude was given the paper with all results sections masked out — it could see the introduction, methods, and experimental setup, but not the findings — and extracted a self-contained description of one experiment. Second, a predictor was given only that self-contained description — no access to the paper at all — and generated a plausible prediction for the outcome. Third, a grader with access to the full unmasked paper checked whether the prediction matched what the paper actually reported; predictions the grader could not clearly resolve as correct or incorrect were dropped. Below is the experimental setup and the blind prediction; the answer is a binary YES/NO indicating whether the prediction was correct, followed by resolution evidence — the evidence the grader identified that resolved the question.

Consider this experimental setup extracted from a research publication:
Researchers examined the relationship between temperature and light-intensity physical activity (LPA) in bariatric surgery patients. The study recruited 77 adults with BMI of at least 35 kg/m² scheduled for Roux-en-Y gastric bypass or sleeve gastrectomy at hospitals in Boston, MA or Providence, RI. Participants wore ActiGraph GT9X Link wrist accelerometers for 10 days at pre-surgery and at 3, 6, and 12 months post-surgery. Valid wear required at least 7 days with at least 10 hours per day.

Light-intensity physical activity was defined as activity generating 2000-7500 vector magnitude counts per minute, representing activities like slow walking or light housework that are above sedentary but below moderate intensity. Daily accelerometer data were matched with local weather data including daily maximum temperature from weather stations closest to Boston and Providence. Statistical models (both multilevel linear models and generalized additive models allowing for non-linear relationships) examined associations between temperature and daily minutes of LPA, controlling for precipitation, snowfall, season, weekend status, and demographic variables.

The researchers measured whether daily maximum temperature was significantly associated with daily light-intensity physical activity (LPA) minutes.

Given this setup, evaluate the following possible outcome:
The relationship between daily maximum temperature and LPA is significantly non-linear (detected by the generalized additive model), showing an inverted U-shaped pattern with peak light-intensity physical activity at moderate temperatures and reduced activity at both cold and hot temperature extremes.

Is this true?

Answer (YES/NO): NO